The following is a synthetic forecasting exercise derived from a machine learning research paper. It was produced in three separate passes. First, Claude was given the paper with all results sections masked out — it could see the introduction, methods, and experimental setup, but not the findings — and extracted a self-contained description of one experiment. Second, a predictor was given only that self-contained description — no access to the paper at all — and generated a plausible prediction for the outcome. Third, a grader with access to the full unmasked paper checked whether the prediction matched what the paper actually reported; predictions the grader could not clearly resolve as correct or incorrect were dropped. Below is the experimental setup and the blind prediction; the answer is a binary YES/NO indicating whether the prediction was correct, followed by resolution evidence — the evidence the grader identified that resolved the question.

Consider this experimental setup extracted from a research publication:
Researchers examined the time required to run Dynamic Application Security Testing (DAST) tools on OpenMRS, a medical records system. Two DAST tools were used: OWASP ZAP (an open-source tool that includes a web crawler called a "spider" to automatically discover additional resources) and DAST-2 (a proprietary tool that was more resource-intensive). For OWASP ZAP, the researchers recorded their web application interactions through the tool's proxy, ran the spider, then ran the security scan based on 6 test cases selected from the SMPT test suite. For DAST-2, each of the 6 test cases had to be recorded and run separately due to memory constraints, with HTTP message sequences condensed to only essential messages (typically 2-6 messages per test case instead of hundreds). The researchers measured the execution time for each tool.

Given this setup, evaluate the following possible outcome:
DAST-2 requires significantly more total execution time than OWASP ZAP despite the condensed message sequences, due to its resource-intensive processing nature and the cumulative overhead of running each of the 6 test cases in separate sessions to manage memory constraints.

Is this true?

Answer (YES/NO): YES